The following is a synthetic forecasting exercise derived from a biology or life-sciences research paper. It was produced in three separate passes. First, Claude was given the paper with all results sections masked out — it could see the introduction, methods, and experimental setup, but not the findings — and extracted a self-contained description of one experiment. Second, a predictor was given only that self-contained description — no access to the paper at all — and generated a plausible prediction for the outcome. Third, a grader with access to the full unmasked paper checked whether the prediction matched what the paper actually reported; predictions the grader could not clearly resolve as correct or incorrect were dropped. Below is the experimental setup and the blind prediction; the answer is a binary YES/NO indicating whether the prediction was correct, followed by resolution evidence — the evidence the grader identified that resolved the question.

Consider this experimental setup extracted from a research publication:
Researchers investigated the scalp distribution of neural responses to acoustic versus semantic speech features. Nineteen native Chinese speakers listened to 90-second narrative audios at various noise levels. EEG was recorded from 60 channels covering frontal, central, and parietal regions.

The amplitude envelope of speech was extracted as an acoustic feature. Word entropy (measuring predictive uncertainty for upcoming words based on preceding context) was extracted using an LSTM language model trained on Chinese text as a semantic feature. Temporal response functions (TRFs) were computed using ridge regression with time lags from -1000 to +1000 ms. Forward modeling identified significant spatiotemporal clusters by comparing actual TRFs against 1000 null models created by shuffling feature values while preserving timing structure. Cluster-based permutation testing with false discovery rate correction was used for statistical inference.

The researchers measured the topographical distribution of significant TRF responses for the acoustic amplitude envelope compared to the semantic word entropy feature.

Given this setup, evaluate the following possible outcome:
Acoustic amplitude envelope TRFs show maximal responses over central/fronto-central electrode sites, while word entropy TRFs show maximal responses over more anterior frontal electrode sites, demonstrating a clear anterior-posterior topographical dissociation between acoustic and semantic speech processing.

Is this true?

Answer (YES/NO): NO